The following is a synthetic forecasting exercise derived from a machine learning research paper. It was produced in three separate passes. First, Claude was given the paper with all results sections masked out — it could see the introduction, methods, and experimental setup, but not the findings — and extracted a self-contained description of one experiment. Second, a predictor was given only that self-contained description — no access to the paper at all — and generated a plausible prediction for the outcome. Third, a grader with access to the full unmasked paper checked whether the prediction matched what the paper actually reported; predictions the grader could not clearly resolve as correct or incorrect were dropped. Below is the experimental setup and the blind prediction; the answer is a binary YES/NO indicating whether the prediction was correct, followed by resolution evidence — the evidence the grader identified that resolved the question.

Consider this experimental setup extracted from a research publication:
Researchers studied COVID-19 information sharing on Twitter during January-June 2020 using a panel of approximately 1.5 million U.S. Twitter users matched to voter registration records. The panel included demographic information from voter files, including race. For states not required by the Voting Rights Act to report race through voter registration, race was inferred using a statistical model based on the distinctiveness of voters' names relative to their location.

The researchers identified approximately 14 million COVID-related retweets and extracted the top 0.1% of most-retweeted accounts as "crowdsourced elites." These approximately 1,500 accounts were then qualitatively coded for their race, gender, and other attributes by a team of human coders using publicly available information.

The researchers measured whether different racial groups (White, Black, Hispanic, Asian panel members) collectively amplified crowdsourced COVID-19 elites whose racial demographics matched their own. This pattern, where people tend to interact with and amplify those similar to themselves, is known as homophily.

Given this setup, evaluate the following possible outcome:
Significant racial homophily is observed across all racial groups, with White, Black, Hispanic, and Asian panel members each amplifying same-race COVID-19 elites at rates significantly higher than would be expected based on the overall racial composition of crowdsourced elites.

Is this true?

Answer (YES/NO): NO